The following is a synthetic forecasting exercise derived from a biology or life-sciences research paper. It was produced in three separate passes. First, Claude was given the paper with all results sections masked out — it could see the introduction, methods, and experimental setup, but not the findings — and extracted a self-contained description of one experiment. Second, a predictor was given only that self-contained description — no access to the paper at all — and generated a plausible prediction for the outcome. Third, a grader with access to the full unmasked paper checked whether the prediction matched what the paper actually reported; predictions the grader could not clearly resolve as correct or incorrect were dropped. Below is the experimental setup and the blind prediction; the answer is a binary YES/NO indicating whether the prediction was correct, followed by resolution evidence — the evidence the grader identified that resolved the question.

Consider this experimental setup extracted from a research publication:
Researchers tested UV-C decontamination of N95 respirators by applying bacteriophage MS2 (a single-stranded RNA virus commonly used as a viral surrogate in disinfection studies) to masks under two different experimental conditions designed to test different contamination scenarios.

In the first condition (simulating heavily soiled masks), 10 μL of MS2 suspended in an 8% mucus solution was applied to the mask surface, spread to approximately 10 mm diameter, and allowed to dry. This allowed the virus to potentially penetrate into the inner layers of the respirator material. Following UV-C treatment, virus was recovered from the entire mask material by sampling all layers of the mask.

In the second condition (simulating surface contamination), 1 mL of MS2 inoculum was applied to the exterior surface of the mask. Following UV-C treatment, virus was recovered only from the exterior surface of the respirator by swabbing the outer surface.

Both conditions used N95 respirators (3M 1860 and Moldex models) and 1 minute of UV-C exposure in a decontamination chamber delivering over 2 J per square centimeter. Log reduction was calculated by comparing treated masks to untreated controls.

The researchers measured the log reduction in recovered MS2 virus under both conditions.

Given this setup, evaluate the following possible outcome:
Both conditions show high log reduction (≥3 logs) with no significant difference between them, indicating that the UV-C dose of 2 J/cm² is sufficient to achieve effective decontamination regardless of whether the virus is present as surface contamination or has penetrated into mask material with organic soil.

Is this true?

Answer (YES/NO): NO